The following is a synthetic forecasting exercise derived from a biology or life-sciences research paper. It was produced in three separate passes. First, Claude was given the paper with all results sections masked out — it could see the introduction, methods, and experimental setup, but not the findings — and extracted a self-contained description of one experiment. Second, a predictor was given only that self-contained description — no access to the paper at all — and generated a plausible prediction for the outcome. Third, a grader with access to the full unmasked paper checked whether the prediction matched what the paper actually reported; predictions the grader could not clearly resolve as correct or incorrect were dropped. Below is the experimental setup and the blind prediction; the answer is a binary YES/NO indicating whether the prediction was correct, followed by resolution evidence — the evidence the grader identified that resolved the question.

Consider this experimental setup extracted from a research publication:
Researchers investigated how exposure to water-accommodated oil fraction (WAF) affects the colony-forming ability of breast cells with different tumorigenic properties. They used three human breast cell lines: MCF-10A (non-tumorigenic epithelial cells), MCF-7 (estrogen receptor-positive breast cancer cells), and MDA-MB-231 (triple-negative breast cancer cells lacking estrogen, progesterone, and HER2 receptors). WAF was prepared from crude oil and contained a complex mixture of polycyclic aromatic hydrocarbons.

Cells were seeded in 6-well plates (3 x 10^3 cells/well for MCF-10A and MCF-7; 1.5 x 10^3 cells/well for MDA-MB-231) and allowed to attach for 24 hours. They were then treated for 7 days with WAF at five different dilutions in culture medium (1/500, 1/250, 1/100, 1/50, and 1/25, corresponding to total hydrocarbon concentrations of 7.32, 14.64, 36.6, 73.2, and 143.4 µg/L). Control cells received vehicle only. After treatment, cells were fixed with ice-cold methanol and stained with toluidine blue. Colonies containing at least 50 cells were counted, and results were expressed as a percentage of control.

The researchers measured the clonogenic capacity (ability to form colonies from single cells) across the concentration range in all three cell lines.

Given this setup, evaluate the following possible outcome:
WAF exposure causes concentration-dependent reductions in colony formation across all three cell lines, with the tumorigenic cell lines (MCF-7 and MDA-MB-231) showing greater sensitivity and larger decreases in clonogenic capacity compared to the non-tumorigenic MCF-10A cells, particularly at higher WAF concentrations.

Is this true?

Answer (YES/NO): NO